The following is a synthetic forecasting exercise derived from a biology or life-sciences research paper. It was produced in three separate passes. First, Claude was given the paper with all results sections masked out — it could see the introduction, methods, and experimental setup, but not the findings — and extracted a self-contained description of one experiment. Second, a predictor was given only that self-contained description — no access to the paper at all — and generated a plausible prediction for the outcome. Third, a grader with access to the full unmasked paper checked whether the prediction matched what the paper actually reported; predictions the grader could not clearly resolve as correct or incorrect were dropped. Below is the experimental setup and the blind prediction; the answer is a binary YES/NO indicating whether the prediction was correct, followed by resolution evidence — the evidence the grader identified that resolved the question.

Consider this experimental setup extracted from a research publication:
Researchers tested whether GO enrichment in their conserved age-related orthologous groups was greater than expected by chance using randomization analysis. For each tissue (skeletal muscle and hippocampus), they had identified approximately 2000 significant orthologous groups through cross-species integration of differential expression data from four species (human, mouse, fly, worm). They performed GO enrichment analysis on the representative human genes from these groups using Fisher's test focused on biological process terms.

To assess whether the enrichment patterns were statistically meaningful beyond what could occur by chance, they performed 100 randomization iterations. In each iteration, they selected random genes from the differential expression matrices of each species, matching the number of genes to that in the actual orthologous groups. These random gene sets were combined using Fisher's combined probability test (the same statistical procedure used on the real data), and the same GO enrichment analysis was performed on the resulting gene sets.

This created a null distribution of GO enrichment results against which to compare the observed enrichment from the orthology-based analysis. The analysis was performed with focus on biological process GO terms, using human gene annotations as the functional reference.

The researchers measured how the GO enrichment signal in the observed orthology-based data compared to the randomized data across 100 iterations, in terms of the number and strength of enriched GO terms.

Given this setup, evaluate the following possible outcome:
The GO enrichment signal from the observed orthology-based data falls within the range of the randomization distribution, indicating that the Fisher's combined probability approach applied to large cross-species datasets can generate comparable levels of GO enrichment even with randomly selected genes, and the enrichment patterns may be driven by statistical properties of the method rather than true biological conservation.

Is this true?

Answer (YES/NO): NO